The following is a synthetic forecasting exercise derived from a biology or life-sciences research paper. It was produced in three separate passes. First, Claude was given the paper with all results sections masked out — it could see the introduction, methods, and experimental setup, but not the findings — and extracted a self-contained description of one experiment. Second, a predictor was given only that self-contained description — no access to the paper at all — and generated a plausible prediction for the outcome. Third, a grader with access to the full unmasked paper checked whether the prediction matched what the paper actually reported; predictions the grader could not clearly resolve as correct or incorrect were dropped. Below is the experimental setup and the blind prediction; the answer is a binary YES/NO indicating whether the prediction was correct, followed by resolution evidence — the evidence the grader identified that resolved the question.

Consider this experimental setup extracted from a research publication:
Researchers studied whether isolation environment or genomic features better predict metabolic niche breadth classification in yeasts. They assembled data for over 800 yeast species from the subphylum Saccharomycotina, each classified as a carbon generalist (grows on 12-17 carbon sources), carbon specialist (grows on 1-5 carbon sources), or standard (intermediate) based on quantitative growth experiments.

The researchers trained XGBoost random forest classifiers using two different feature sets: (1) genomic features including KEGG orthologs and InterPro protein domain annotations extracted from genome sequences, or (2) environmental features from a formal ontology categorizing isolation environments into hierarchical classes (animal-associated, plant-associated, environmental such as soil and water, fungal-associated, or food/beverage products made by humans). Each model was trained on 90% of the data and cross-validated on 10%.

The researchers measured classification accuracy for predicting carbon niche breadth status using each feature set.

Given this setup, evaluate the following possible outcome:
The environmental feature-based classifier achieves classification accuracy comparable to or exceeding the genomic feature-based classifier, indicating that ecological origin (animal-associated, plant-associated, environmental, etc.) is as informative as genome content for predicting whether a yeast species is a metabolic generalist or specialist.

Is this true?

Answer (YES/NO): NO